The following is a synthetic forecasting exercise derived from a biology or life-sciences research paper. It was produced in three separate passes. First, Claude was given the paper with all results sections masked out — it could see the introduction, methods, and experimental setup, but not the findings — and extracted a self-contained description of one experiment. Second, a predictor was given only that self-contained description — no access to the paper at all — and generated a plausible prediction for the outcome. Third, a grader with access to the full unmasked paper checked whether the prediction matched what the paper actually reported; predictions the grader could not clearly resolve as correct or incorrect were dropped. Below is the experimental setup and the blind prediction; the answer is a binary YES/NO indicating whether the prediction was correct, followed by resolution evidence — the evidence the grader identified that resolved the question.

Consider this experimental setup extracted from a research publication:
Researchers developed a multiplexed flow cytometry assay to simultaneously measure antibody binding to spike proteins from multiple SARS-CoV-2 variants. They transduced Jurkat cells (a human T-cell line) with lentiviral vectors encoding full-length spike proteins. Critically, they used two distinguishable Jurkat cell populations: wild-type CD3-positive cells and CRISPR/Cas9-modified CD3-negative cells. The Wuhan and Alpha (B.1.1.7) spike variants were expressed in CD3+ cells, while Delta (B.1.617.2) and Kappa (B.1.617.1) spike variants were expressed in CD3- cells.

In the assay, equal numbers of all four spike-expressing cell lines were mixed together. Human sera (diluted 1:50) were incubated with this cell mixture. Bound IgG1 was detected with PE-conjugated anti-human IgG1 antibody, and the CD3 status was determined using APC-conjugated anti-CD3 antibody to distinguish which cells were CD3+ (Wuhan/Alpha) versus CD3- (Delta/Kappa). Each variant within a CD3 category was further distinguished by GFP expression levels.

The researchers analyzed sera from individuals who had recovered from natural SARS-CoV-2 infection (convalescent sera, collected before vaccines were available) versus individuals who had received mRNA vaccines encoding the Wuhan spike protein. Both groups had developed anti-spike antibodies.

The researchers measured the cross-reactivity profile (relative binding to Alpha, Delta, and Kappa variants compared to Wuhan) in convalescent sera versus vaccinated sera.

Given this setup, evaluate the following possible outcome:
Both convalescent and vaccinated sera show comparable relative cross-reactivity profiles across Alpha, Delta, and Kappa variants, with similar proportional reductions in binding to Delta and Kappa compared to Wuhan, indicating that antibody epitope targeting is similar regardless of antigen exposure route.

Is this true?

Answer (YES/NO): NO